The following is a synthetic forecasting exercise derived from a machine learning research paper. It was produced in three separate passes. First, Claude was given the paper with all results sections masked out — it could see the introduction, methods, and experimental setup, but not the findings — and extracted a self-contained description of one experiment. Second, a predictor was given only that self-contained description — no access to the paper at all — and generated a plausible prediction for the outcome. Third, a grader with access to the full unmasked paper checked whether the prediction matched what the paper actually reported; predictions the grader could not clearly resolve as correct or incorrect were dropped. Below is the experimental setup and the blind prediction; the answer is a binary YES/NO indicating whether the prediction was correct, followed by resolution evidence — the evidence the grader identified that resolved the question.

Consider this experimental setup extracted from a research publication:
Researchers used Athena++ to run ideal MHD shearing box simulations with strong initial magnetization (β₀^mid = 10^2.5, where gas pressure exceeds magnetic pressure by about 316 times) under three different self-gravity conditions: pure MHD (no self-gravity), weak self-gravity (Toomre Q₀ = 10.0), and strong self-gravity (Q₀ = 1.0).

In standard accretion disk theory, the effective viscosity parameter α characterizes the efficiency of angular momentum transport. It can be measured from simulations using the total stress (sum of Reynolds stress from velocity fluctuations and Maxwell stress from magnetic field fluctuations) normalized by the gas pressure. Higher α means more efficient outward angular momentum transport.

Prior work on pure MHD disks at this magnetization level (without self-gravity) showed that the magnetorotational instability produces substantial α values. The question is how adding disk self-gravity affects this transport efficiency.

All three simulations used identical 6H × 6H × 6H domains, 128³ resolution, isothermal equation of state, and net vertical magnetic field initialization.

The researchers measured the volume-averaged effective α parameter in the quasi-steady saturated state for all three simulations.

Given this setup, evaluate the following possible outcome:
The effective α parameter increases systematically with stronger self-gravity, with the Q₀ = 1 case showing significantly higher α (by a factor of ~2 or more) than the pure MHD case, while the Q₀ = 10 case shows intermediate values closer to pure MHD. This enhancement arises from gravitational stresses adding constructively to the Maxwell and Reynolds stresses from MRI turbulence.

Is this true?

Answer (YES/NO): NO